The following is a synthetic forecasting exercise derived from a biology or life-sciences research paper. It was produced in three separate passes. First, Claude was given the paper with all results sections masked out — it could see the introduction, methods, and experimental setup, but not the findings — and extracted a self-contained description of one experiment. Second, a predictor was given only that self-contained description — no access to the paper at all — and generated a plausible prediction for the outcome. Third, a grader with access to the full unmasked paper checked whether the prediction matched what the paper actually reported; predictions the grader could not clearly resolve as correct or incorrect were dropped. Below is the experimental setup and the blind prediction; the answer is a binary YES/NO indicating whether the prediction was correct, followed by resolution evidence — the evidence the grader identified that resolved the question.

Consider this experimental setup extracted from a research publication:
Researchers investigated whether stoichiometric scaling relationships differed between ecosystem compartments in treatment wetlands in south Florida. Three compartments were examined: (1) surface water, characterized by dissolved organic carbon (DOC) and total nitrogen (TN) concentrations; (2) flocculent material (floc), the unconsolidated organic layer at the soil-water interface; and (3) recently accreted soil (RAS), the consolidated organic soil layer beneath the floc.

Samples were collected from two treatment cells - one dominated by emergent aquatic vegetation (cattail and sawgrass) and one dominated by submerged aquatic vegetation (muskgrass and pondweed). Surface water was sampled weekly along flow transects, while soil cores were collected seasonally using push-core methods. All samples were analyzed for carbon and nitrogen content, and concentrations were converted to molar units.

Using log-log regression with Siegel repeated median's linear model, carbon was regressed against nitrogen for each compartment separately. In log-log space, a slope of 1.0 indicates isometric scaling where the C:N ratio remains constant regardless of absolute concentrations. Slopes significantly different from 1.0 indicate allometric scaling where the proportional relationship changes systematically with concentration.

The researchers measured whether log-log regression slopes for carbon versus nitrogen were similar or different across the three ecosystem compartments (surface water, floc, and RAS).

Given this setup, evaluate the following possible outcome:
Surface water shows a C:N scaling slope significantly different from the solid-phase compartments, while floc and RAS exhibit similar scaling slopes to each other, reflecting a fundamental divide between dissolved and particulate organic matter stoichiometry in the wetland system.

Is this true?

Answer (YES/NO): NO